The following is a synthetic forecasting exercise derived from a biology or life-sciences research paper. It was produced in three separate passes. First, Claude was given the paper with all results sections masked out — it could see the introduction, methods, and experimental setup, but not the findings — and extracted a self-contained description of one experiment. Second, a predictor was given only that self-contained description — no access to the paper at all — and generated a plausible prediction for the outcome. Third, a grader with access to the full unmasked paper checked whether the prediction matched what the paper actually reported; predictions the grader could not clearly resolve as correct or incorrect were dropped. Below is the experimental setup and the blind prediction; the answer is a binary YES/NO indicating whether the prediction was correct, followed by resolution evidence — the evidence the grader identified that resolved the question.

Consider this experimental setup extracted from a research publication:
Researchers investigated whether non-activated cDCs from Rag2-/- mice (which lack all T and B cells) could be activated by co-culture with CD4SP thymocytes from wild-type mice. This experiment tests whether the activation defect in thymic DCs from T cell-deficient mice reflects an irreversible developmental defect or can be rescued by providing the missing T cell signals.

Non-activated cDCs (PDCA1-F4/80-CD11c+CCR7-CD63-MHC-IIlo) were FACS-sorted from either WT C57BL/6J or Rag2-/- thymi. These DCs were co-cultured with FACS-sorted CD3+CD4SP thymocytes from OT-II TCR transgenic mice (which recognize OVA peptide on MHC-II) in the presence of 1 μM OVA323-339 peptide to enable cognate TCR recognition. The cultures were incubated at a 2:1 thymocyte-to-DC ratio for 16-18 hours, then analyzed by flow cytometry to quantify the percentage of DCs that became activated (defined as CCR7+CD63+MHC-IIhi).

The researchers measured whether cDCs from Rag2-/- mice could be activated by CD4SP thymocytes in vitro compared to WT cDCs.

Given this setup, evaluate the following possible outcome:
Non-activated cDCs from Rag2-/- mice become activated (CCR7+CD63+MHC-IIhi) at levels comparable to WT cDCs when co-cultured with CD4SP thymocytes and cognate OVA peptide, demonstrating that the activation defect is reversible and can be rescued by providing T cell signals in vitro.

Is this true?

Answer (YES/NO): NO